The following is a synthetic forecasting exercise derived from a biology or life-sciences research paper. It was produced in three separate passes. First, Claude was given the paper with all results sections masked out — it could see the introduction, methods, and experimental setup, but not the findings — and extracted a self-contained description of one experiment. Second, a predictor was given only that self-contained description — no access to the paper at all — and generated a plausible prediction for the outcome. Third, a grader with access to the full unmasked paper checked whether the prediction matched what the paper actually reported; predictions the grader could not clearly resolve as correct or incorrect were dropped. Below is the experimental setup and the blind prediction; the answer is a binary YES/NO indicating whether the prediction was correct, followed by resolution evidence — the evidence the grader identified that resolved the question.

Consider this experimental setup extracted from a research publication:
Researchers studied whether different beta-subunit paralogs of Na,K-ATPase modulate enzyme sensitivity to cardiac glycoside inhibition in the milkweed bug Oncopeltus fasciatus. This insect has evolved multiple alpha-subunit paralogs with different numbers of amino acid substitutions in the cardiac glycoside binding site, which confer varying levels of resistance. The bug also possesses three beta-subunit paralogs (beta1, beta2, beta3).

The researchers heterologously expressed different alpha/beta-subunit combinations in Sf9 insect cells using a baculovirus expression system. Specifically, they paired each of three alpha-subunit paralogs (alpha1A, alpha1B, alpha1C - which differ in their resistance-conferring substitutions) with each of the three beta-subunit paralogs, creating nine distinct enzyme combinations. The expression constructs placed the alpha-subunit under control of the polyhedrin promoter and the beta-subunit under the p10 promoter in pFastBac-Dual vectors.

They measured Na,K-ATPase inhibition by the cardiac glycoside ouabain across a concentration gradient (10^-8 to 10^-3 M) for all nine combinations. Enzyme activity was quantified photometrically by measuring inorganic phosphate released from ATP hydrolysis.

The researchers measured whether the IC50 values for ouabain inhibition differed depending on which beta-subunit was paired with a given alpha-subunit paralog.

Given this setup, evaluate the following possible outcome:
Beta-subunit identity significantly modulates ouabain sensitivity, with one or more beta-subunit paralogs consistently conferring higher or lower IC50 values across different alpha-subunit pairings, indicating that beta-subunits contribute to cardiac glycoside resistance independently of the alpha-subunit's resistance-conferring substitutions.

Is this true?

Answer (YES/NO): NO